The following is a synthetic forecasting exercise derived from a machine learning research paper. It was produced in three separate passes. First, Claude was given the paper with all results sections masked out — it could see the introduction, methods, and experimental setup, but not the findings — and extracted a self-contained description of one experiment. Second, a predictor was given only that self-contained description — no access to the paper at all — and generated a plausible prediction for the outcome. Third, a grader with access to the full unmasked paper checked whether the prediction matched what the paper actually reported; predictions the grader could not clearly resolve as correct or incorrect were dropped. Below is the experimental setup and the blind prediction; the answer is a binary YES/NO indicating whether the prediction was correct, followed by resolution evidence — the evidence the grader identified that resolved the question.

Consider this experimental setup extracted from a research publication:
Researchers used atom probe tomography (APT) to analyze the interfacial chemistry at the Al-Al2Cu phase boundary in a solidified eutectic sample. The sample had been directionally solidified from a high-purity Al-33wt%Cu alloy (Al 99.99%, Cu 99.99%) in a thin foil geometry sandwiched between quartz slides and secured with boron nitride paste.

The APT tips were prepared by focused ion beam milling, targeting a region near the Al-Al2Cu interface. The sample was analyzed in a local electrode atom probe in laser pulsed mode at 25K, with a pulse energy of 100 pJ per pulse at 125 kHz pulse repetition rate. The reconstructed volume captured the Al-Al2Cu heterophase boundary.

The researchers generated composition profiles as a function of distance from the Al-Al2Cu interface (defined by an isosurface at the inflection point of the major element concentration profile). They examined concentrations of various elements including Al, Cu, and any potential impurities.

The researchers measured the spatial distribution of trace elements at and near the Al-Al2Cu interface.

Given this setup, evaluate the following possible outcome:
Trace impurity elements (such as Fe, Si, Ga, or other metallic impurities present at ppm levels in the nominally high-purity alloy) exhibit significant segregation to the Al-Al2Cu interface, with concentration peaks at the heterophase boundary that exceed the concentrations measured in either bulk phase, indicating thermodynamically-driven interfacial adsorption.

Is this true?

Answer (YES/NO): NO